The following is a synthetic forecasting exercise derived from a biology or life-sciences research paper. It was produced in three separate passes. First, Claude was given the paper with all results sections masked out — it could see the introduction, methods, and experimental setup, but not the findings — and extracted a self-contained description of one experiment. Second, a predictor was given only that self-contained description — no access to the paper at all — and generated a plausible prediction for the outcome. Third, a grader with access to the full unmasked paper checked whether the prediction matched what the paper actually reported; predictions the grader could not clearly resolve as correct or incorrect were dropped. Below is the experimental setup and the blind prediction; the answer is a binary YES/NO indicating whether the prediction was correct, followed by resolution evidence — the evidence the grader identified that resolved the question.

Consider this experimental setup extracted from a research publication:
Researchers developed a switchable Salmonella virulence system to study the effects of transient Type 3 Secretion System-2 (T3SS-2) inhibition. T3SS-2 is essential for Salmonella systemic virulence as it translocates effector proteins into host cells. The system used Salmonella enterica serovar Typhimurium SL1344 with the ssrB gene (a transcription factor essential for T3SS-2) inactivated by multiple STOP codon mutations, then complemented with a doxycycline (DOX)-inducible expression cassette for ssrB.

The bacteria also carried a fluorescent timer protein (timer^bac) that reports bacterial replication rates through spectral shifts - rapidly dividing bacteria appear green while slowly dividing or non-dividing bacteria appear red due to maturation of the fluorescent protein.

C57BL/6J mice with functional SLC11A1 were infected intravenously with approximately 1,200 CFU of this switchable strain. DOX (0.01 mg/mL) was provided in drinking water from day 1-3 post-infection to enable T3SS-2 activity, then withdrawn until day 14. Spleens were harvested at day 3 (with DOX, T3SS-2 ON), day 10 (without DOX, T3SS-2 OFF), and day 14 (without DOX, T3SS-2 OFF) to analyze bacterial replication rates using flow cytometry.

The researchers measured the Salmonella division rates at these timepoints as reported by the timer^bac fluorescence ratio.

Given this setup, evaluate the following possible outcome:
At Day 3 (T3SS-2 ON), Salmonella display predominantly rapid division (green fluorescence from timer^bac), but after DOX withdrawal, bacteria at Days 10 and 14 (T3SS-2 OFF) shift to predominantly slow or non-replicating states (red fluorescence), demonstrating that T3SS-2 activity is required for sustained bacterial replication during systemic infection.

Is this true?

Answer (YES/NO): YES